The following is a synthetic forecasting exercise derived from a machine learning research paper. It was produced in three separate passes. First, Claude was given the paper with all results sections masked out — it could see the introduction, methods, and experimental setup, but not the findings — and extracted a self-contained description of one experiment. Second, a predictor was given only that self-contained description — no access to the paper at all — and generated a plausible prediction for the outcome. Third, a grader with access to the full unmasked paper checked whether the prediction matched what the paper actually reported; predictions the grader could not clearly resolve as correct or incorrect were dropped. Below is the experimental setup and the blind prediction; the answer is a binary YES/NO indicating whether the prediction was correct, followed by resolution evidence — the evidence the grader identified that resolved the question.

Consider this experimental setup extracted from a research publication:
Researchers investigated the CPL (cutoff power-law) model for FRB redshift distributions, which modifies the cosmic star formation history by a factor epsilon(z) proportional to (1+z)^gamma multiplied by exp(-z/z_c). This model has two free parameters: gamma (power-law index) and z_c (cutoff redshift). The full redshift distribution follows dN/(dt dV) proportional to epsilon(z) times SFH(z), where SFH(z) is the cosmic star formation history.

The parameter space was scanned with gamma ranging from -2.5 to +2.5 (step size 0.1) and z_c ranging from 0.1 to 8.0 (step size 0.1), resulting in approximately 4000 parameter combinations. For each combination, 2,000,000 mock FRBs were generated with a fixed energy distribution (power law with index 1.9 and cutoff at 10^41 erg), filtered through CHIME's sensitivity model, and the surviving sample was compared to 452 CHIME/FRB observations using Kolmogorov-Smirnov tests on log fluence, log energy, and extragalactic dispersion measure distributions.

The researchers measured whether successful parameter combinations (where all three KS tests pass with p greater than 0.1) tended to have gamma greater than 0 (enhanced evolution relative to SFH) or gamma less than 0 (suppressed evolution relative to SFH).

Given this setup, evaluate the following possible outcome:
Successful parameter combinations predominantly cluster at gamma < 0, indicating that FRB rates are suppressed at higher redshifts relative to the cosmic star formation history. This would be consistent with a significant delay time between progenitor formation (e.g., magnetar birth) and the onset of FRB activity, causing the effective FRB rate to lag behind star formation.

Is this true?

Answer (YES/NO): YES